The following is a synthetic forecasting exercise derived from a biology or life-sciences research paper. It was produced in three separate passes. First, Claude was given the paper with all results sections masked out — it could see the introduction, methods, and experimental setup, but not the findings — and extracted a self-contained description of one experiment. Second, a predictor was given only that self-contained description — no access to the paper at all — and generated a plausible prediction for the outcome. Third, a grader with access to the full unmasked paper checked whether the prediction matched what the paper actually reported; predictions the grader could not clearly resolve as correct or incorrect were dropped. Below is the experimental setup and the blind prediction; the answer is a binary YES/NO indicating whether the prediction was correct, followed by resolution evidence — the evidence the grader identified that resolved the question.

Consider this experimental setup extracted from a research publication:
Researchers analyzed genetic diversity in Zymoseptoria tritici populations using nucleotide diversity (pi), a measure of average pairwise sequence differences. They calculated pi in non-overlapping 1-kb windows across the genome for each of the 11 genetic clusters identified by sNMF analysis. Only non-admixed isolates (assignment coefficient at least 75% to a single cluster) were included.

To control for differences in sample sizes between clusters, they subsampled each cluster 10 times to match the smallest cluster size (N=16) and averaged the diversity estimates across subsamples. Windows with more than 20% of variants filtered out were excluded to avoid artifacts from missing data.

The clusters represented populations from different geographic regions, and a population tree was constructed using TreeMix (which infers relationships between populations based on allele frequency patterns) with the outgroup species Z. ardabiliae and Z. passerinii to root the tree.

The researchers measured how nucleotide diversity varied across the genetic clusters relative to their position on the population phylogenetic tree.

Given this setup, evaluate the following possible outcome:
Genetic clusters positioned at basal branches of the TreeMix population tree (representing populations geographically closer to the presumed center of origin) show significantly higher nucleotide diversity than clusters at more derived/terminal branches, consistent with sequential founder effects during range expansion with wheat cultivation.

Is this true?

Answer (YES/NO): YES